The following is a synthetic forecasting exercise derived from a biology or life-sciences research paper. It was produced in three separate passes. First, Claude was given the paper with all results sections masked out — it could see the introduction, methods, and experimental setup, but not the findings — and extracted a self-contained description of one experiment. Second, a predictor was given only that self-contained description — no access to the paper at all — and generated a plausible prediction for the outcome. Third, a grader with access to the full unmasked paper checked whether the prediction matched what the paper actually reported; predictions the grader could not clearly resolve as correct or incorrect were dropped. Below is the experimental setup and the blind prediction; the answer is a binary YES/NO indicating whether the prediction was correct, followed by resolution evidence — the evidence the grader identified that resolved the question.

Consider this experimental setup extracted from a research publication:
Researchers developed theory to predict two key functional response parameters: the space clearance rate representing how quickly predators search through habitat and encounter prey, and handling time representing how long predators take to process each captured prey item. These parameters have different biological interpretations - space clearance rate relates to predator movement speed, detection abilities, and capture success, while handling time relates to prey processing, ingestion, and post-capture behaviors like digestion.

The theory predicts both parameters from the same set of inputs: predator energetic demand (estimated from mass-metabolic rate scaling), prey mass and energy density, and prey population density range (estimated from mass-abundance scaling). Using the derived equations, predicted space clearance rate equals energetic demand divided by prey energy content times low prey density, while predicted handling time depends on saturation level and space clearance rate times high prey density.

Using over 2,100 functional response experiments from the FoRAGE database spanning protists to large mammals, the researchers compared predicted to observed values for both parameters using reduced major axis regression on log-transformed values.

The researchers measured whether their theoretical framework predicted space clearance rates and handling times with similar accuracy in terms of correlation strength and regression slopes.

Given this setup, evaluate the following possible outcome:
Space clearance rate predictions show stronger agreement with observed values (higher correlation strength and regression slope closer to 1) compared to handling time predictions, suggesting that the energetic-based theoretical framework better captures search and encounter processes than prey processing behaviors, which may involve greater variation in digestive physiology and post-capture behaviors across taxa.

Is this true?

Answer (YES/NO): NO